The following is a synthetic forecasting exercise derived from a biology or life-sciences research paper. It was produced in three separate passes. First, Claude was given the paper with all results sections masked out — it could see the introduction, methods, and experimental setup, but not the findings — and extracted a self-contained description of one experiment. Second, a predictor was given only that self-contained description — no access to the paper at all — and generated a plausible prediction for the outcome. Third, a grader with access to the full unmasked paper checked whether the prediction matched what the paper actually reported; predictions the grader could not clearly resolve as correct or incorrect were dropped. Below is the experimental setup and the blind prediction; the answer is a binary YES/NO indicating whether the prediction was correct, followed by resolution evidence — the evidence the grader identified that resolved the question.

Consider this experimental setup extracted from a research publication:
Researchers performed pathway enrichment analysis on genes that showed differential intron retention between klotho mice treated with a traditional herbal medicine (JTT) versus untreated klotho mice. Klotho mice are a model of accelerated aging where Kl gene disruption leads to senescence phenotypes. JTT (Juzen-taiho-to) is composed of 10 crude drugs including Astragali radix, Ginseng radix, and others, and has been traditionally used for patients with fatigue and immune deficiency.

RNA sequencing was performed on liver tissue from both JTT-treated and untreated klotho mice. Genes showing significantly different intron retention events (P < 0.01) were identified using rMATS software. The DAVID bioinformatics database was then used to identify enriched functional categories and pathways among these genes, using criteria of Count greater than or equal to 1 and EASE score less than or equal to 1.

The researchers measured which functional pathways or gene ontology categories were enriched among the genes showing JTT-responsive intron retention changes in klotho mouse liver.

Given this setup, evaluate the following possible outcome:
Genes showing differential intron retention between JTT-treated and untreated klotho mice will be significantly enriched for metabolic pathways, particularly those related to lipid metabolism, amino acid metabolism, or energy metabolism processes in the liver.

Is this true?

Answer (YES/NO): YES